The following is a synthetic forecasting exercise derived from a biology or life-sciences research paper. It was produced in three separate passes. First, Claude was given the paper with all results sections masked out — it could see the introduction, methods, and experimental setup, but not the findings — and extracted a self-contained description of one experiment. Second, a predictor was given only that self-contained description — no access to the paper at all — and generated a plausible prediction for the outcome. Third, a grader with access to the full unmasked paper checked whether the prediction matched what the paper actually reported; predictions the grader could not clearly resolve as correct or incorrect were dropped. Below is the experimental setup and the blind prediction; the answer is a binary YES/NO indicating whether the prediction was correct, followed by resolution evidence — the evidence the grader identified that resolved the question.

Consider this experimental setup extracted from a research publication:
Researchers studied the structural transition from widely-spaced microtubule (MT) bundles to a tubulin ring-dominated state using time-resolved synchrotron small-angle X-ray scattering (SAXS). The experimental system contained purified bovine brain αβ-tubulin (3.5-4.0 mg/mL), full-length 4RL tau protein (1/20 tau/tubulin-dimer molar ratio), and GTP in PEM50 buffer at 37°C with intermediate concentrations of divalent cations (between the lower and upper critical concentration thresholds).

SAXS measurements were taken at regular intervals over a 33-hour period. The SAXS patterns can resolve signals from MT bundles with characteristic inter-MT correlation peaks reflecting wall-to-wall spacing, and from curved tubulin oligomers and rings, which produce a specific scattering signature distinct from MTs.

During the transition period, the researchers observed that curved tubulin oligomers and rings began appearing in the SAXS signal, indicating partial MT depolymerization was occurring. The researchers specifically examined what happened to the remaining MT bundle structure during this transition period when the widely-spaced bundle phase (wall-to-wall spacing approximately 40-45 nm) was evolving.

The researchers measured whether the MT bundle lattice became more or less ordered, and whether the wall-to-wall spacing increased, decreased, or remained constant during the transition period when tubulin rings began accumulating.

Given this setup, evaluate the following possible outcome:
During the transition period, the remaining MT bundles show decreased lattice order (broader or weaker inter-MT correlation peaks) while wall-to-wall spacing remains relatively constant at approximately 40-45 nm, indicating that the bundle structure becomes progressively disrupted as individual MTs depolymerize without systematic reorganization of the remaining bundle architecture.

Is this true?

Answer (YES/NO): NO